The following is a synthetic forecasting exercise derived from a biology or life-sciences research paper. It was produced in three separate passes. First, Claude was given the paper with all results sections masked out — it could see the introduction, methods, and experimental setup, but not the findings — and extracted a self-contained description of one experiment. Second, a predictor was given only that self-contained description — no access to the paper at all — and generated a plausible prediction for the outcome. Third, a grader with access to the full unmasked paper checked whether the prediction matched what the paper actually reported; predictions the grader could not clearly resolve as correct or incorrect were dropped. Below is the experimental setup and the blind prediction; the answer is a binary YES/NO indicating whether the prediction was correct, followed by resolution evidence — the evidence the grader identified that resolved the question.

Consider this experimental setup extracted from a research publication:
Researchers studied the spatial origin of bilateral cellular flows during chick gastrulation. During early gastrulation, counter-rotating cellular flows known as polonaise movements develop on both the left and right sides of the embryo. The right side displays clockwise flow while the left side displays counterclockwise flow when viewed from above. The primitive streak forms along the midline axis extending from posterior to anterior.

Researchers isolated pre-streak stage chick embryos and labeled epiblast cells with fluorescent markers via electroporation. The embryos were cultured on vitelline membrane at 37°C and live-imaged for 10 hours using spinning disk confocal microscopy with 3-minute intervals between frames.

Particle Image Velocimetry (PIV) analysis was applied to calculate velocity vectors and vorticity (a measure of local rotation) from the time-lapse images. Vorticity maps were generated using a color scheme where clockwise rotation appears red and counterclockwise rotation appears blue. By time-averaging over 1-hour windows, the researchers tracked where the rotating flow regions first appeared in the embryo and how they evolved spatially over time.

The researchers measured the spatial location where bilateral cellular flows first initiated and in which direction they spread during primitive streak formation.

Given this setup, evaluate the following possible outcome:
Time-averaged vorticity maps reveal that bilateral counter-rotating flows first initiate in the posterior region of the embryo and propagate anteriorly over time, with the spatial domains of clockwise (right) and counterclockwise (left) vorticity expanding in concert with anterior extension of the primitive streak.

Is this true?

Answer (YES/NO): NO